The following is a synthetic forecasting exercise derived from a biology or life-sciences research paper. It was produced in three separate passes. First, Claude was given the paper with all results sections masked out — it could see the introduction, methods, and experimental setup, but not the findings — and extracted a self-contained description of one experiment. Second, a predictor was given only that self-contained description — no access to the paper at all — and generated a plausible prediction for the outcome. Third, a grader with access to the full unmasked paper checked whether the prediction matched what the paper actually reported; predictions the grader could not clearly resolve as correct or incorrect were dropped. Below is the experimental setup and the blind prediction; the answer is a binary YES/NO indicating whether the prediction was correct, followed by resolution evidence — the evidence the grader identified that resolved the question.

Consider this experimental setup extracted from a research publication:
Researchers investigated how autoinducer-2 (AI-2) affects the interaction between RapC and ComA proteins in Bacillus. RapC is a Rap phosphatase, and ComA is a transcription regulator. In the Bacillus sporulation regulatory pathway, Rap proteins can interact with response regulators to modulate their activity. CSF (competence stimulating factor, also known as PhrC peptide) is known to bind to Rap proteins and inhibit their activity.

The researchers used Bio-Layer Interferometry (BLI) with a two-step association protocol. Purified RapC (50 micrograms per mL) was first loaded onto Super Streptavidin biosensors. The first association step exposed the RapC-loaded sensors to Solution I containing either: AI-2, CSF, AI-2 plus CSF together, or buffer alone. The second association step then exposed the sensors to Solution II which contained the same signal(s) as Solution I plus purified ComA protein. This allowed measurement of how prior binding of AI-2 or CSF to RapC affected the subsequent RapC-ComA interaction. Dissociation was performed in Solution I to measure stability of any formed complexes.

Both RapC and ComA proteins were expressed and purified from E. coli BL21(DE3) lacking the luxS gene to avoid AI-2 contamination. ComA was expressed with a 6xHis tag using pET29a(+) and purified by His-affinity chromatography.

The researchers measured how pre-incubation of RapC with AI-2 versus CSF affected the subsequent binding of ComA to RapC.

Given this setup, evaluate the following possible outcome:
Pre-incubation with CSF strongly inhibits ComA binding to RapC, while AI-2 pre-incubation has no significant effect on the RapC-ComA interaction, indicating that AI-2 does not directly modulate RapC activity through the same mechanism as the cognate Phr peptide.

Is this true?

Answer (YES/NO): NO